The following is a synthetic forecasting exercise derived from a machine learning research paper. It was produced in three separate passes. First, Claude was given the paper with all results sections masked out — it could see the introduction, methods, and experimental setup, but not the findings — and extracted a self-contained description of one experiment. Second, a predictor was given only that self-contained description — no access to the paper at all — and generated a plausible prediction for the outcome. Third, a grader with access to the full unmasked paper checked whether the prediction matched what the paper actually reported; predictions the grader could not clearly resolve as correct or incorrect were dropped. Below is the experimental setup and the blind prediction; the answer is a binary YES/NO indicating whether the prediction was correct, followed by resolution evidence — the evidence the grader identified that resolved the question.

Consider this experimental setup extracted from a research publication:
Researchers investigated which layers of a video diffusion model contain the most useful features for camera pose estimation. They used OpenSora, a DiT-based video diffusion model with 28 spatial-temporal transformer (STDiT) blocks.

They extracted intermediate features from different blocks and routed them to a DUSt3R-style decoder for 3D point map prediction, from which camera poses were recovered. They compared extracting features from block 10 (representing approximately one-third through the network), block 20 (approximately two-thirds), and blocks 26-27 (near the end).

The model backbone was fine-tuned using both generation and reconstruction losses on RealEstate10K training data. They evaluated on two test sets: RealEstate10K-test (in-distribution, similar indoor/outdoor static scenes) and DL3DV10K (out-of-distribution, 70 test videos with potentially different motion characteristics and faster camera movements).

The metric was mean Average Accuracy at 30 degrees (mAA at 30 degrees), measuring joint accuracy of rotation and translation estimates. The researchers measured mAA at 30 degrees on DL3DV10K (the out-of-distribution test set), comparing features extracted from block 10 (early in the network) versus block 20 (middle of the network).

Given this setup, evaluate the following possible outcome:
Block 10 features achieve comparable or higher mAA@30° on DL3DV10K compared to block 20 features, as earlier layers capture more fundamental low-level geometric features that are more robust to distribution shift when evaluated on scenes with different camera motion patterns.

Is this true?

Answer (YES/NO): NO